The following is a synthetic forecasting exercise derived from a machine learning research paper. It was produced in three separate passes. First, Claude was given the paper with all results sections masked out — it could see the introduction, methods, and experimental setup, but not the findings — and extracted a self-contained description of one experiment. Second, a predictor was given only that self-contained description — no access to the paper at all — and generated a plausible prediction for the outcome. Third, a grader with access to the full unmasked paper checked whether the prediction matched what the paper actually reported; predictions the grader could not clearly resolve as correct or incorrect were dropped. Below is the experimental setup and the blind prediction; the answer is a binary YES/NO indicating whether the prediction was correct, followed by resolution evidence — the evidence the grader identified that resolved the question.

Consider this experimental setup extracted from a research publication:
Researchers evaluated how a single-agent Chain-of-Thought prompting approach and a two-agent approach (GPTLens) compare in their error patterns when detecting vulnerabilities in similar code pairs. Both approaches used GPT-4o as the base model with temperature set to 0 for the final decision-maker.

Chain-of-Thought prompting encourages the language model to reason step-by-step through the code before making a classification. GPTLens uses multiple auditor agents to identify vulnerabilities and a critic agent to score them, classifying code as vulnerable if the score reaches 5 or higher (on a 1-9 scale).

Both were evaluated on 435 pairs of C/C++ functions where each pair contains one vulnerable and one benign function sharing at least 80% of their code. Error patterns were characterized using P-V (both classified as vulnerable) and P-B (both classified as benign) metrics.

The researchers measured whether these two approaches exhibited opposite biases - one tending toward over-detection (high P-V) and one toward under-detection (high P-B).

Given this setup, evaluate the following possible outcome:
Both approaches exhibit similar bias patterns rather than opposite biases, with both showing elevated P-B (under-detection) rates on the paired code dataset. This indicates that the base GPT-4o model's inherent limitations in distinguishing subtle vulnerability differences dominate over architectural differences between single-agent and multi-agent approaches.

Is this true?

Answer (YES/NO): NO